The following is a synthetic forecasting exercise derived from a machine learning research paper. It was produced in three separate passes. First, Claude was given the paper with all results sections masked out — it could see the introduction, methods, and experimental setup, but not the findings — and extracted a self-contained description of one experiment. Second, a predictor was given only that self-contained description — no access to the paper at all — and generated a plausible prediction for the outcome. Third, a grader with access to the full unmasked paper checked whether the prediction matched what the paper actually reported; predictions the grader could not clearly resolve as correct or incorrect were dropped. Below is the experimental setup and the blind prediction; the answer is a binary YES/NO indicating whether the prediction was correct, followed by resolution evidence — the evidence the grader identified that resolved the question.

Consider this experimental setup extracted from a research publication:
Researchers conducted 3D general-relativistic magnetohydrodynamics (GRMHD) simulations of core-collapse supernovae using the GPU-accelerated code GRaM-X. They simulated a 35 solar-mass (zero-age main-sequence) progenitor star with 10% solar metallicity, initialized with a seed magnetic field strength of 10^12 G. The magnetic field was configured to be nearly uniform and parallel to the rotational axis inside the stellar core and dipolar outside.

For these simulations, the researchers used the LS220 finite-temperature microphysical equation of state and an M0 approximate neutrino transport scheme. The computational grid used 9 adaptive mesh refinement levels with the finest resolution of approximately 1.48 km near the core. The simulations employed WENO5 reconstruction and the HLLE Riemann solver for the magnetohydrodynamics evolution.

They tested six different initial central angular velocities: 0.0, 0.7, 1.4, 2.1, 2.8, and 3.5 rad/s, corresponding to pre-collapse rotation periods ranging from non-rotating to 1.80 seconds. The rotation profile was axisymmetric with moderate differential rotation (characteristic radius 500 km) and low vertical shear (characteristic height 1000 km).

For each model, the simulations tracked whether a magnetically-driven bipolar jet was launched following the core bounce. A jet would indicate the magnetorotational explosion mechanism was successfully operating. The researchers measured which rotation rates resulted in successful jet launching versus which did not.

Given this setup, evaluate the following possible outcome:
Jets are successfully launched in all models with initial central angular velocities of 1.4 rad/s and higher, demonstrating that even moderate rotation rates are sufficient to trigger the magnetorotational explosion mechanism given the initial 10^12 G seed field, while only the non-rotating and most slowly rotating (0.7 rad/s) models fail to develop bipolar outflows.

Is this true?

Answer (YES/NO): YES